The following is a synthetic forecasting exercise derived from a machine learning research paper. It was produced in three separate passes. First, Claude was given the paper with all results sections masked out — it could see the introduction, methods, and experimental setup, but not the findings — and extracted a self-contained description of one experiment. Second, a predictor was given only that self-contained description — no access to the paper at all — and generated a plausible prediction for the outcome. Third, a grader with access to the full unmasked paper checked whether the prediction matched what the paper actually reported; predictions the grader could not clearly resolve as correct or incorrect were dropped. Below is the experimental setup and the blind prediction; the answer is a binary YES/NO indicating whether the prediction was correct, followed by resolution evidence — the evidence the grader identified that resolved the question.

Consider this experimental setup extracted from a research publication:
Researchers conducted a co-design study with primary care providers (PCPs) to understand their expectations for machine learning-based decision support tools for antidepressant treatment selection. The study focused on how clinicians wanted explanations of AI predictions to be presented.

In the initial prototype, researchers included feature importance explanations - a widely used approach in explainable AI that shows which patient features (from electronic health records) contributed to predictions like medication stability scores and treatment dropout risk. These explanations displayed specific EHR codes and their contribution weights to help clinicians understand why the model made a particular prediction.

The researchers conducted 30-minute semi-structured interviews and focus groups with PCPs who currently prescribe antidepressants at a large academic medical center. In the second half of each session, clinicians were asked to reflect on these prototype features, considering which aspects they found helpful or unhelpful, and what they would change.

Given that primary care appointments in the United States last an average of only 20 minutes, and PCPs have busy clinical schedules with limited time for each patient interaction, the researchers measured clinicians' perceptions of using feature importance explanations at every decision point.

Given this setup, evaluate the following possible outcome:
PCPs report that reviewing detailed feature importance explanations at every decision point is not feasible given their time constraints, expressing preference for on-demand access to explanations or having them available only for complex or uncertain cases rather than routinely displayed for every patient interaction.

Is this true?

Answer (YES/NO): YES